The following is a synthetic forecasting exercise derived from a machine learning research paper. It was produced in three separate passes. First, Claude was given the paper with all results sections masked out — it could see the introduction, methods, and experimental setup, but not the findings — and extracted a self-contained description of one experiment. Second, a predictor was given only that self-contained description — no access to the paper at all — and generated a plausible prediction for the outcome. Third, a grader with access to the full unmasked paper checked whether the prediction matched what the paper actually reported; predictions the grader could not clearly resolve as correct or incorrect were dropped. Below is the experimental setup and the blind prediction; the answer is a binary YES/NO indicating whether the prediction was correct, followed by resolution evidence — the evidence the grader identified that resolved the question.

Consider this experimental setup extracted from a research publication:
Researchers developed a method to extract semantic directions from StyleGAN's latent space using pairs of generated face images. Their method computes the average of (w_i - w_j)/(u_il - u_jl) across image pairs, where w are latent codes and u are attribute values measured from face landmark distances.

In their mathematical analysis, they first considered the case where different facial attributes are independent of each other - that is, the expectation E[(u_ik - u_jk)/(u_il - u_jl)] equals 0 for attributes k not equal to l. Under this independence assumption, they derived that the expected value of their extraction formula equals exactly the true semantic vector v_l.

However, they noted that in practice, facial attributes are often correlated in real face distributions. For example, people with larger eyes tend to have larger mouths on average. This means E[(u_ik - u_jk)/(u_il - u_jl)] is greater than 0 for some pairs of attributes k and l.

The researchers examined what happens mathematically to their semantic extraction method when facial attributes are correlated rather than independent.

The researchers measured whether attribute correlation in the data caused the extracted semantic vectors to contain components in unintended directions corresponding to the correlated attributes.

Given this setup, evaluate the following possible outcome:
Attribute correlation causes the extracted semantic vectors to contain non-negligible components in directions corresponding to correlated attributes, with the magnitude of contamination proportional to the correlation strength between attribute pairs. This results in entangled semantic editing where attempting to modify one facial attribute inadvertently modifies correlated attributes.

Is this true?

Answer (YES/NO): YES